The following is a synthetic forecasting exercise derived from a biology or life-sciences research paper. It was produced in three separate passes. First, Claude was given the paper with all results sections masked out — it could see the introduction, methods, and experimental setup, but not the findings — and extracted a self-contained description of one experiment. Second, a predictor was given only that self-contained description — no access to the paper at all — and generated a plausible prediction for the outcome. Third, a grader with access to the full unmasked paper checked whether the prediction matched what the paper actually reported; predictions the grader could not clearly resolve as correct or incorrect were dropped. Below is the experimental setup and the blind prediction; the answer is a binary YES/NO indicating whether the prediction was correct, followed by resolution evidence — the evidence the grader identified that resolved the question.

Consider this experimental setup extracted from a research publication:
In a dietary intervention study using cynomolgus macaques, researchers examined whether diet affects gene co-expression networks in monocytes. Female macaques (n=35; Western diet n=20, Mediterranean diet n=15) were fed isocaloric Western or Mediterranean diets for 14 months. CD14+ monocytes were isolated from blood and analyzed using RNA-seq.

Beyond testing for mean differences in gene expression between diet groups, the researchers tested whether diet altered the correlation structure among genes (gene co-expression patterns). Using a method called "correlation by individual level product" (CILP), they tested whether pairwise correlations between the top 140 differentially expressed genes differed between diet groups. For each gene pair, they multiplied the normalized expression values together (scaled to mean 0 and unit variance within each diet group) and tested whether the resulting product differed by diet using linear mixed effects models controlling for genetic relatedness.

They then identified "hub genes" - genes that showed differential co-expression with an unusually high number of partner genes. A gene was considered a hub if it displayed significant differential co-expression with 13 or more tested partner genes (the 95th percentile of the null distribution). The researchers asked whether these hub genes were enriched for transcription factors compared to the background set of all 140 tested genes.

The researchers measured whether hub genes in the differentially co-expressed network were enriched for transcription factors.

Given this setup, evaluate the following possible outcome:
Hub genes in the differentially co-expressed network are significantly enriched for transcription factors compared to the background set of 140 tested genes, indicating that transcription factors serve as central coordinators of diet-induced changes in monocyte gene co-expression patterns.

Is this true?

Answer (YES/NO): YES